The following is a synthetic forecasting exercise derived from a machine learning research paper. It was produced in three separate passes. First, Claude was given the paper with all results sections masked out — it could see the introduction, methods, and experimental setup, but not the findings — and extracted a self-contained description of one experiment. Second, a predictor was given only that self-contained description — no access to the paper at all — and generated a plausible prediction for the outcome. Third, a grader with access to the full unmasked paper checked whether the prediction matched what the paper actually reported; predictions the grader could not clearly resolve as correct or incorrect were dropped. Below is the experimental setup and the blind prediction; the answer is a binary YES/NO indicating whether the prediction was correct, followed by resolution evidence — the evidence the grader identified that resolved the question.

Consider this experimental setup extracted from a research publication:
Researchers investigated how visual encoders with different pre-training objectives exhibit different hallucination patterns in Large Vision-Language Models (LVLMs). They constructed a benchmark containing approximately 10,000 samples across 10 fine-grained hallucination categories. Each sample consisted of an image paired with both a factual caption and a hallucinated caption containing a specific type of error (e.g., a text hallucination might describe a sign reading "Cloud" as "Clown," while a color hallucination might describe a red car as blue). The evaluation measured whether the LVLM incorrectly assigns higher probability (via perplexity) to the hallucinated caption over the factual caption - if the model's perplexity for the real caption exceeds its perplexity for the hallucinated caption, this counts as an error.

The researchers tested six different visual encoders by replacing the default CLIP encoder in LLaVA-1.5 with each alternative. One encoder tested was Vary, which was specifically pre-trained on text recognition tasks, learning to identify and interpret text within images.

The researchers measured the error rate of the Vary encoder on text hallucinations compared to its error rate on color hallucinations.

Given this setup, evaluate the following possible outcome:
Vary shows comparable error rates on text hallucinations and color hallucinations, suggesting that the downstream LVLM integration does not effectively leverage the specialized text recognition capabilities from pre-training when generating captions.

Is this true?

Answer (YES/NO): NO